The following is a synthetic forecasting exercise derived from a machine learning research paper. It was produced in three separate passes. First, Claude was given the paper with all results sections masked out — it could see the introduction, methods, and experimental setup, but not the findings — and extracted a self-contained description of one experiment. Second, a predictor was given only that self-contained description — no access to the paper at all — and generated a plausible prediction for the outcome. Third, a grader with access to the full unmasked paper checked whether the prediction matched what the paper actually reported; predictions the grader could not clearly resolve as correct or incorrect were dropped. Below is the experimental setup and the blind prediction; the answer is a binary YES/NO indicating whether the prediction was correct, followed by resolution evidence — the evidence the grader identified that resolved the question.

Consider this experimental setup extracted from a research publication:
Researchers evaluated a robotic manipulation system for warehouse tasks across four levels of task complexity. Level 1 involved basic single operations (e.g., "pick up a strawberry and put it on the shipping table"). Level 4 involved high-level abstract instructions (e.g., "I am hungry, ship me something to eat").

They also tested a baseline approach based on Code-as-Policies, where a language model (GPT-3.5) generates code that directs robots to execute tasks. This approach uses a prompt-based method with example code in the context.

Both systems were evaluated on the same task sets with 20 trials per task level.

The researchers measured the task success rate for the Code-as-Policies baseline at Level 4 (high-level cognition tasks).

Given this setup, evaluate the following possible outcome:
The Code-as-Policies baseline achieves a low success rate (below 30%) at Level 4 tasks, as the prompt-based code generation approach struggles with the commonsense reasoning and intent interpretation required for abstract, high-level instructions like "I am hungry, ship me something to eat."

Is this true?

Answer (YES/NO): YES